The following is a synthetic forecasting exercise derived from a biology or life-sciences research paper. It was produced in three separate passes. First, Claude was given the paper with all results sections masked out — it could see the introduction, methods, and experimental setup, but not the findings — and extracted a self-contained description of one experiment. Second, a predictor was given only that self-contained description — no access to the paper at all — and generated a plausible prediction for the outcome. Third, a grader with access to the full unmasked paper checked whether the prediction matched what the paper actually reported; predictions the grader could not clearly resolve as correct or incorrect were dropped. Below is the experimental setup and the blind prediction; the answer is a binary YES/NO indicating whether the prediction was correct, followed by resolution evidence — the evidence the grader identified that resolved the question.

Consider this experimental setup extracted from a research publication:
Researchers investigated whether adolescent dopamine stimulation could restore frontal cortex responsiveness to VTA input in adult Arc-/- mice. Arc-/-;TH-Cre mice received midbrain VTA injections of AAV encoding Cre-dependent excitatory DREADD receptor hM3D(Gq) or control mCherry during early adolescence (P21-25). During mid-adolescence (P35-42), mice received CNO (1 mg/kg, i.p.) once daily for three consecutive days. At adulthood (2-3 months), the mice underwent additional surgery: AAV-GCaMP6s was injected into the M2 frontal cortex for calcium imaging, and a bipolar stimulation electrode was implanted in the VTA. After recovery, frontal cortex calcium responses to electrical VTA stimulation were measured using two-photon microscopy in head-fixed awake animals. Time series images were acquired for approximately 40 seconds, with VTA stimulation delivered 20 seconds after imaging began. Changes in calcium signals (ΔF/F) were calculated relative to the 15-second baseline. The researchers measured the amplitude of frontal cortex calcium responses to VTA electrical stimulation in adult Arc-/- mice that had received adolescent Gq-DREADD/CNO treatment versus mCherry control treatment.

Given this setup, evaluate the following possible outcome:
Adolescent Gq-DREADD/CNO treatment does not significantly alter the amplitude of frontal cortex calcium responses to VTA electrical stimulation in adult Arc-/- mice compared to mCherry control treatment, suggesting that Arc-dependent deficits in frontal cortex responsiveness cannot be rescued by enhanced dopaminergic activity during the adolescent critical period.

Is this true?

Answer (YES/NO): NO